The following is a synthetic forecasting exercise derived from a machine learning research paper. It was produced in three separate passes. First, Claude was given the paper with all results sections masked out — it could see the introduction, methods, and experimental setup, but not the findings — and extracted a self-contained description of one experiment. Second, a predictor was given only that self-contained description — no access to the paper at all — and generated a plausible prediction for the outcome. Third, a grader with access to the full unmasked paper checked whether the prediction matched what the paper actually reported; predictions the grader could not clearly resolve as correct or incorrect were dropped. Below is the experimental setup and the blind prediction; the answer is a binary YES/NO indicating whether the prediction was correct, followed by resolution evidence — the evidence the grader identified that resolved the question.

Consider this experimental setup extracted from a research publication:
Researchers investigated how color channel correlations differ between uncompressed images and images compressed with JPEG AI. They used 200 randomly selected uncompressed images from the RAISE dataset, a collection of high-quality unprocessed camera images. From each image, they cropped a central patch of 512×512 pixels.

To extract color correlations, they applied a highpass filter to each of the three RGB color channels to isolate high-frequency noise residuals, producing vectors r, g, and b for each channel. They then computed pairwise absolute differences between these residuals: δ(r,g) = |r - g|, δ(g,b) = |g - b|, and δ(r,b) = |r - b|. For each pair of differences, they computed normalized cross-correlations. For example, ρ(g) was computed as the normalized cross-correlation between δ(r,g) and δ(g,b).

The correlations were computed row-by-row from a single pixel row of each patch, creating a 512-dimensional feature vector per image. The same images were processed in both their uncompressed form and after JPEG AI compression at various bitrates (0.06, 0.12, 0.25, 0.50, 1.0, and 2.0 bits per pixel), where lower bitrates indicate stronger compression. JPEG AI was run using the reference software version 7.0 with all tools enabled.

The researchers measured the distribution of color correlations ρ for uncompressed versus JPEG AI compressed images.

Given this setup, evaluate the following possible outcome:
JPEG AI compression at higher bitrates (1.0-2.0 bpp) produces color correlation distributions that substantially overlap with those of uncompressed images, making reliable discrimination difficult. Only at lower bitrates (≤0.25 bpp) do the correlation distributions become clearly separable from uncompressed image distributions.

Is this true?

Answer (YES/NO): NO